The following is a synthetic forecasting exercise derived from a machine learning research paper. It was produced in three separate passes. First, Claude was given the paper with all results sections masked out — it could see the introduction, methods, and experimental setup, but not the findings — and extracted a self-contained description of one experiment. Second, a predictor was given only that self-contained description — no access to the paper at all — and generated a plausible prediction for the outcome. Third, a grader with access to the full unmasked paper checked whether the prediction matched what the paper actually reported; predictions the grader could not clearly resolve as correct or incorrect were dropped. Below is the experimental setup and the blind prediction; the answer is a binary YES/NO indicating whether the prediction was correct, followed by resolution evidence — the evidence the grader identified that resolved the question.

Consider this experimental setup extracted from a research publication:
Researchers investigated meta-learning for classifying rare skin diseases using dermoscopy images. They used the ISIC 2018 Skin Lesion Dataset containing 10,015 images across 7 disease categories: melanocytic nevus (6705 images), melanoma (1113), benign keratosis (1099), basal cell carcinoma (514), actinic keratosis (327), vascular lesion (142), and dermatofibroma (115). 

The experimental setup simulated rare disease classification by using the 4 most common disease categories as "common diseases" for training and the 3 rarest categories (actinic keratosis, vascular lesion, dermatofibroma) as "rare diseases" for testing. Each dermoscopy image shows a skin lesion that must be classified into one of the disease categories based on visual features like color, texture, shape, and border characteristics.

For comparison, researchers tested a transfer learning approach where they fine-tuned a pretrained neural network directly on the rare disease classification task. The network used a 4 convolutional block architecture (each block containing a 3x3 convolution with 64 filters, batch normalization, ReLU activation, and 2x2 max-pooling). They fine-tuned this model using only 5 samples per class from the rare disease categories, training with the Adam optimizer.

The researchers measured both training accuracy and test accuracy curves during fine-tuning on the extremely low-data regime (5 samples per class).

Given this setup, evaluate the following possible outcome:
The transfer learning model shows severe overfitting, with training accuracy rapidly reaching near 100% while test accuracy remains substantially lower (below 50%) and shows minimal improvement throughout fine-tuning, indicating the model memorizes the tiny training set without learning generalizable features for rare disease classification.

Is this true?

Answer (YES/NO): NO